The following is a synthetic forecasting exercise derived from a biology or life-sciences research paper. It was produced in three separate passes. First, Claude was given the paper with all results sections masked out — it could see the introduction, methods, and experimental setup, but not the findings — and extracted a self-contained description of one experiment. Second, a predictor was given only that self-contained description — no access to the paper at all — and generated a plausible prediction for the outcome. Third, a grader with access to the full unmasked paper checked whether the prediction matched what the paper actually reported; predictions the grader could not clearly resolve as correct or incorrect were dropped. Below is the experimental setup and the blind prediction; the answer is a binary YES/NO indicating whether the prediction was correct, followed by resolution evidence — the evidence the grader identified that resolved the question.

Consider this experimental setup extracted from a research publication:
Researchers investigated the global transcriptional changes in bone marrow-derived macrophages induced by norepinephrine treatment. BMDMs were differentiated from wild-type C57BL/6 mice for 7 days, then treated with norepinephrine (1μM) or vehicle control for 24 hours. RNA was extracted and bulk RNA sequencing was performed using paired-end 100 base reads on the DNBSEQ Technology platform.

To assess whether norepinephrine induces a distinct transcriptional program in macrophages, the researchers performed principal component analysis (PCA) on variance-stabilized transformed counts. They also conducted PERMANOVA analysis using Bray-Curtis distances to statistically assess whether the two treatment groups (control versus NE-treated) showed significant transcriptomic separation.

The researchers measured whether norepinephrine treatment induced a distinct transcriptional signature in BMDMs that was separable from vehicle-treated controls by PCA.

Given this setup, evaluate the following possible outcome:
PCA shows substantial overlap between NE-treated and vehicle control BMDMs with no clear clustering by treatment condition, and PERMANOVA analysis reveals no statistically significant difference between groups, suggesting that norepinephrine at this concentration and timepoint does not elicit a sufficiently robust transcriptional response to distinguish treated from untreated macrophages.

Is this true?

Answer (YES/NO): NO